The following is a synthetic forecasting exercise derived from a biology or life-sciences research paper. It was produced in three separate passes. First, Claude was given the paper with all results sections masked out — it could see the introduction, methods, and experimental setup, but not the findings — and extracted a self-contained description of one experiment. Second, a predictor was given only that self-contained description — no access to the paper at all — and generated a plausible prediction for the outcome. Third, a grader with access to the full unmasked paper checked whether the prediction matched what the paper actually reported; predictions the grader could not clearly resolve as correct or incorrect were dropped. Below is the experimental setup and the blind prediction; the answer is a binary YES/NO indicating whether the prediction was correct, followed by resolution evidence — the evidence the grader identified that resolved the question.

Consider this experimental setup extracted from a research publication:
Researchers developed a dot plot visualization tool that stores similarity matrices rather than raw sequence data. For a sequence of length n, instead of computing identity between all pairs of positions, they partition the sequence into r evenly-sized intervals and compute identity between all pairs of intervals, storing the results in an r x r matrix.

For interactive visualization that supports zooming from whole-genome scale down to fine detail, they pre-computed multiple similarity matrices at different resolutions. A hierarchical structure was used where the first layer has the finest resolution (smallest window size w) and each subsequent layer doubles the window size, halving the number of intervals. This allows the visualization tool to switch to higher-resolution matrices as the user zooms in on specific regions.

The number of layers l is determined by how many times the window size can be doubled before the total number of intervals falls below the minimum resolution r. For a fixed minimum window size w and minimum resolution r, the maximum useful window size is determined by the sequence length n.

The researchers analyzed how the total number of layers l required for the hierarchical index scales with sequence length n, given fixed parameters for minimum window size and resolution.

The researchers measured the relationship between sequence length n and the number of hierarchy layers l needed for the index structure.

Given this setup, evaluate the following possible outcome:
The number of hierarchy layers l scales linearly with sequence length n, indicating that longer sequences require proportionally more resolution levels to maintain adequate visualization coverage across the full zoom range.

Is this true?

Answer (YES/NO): NO